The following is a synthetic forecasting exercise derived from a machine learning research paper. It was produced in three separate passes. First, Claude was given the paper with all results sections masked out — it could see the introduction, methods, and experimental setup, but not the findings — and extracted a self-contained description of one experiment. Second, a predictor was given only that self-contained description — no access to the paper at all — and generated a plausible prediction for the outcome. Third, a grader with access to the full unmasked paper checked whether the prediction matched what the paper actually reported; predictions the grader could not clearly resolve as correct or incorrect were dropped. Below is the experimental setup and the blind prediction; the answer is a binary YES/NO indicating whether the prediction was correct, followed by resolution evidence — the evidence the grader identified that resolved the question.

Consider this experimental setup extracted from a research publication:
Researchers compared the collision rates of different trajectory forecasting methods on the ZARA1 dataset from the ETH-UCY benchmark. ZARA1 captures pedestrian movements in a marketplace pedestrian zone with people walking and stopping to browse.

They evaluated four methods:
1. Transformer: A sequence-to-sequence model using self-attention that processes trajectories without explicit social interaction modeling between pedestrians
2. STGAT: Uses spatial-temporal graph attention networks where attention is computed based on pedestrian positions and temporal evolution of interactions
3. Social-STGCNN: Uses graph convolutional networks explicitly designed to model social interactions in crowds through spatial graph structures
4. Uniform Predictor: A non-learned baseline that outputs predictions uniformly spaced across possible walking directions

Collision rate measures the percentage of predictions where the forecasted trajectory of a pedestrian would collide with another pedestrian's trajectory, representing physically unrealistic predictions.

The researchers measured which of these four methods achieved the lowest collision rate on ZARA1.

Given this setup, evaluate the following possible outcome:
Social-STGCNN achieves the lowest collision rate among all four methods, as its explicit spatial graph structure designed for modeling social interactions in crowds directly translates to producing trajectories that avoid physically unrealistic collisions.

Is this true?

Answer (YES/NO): NO